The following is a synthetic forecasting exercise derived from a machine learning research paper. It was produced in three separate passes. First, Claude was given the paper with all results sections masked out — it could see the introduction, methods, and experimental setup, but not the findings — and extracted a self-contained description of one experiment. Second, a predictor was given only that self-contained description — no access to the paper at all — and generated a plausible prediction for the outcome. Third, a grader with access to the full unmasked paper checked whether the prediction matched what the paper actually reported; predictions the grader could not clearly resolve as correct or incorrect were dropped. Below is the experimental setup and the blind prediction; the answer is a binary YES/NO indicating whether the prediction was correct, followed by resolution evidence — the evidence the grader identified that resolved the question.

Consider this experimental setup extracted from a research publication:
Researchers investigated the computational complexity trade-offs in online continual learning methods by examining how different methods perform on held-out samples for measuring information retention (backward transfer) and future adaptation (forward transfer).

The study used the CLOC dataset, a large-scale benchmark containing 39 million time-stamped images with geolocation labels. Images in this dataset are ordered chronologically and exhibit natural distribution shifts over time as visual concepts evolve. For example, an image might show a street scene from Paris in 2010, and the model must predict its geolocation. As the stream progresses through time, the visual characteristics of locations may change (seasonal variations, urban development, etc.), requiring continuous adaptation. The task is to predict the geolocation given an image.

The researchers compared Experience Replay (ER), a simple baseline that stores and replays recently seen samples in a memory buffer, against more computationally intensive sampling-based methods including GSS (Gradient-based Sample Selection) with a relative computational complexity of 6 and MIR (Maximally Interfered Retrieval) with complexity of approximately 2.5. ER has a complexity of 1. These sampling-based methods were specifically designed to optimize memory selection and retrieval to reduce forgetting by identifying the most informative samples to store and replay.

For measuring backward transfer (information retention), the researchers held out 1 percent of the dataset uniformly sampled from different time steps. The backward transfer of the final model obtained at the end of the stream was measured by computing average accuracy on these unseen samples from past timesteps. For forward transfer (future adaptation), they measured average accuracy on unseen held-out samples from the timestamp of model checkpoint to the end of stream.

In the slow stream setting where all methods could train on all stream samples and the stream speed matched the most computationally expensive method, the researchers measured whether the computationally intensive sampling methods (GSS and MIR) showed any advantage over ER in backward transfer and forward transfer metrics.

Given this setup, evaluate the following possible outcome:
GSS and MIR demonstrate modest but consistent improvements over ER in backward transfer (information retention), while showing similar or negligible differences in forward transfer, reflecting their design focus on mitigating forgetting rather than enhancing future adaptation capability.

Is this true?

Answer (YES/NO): NO